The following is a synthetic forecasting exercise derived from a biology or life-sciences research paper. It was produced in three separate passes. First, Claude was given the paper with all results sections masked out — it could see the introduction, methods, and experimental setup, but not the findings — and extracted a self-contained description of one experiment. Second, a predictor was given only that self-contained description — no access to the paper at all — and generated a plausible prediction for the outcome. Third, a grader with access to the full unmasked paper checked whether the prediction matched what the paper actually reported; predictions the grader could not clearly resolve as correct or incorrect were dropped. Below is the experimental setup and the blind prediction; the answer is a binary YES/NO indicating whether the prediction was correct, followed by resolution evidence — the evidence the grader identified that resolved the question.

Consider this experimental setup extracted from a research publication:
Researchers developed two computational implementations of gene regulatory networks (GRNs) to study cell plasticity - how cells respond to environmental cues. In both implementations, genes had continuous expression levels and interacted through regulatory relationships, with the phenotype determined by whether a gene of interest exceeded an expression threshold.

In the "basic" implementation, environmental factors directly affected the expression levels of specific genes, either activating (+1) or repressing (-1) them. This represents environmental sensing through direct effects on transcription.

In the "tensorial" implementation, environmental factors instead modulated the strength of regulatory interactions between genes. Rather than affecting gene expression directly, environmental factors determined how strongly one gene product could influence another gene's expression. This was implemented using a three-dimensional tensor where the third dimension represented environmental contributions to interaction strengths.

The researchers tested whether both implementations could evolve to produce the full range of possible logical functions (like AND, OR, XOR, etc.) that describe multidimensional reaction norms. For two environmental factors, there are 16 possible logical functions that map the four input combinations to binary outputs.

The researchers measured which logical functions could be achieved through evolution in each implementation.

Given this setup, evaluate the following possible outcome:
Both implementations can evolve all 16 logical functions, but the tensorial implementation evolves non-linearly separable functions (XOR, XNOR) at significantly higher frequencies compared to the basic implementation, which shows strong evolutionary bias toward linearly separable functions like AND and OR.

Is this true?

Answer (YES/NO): NO